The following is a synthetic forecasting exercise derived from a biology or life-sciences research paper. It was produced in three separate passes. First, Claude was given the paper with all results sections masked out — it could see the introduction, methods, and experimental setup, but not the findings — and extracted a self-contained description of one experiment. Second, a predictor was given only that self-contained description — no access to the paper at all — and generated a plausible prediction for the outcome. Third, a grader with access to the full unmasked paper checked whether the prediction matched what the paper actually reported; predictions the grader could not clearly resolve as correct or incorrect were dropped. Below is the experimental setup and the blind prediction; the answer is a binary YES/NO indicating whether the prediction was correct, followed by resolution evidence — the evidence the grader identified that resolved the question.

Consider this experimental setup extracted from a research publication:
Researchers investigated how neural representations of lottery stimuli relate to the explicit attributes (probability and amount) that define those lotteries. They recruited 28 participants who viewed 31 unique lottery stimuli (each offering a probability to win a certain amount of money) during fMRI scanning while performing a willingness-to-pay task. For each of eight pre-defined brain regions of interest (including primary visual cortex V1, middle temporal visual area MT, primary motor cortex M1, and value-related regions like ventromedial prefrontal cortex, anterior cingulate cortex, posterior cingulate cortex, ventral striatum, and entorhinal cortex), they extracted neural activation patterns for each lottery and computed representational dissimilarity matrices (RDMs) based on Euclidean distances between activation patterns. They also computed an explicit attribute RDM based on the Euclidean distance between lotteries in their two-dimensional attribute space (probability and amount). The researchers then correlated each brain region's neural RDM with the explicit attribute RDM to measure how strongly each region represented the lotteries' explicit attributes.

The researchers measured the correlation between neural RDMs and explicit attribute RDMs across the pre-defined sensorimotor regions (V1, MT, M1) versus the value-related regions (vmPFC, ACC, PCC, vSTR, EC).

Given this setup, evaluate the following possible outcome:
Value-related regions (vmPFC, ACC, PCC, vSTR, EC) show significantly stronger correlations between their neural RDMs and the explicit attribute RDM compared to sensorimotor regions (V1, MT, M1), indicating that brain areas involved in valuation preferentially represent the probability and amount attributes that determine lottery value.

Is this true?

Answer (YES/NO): NO